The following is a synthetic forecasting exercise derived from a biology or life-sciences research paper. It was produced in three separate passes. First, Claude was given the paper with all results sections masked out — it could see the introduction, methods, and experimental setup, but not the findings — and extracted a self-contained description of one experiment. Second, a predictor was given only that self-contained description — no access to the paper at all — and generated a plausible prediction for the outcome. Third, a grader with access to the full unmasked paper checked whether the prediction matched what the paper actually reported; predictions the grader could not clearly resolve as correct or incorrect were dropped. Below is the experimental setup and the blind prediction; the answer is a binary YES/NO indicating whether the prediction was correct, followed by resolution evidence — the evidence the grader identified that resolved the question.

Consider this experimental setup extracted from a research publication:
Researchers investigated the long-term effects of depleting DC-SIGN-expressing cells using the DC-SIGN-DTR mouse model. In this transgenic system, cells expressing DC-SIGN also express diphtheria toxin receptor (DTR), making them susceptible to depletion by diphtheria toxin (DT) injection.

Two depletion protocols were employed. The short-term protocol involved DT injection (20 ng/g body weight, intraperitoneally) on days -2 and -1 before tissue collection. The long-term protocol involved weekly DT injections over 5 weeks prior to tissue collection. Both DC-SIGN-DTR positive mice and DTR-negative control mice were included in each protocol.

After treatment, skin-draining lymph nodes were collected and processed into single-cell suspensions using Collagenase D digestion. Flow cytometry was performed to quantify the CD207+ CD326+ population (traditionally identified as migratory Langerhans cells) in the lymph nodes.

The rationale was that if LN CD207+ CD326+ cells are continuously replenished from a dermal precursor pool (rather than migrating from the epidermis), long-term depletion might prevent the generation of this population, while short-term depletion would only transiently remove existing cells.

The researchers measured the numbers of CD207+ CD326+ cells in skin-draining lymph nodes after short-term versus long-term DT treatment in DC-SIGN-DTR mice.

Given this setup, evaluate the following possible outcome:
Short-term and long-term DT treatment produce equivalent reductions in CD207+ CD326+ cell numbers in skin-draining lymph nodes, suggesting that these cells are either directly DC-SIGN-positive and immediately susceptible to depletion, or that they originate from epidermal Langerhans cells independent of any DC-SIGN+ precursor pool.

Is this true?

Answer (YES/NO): NO